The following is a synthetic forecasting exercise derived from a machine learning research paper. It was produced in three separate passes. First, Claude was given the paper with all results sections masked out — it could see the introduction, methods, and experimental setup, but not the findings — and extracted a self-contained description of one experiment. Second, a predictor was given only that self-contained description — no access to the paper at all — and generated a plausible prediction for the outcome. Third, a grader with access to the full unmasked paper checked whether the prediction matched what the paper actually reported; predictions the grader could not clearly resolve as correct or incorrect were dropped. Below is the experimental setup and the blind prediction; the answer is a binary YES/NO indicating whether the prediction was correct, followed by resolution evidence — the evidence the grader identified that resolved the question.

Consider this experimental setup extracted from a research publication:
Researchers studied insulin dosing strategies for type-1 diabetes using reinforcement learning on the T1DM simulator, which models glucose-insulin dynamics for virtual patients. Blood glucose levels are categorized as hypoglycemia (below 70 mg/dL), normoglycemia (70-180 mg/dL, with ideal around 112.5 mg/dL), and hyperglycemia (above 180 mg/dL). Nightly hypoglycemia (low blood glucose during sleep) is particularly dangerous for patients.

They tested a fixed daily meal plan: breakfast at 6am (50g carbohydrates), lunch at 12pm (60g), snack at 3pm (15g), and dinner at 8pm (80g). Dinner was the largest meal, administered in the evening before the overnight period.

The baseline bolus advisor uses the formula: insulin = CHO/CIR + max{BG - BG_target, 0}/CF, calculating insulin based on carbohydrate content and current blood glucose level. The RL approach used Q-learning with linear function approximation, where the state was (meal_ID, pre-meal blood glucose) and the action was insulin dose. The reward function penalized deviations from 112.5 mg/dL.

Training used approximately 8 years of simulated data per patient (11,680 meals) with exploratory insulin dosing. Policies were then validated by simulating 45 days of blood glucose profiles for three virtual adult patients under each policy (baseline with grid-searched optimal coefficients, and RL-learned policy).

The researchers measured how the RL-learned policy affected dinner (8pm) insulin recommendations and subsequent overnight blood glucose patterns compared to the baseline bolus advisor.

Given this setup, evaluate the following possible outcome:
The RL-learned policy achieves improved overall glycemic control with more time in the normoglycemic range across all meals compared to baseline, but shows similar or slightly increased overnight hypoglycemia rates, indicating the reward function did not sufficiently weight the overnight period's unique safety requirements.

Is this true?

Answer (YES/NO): NO